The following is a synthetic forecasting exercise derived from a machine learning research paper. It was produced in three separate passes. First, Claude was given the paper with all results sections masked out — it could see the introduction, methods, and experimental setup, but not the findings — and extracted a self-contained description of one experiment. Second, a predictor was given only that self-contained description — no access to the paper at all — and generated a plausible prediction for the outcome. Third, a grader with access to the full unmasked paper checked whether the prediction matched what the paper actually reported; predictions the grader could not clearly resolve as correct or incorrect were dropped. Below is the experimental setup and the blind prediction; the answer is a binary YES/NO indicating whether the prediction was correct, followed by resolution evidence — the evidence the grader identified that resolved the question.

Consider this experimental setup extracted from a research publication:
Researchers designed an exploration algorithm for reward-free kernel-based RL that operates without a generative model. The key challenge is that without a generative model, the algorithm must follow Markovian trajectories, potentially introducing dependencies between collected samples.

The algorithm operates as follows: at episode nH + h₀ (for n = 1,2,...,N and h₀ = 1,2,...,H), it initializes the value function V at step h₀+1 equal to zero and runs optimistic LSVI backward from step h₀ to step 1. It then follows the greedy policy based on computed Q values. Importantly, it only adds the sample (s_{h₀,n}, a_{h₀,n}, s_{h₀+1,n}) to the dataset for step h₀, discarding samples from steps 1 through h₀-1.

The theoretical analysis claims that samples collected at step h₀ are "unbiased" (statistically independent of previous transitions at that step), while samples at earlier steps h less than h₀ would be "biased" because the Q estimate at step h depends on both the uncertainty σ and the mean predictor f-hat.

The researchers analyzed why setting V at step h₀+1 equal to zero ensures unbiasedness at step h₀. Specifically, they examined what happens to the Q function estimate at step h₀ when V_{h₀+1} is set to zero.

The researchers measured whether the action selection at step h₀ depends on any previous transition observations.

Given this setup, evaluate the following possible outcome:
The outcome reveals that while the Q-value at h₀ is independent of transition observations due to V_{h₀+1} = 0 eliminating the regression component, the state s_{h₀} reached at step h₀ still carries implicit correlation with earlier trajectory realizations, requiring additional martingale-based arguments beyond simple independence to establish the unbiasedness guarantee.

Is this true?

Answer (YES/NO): NO